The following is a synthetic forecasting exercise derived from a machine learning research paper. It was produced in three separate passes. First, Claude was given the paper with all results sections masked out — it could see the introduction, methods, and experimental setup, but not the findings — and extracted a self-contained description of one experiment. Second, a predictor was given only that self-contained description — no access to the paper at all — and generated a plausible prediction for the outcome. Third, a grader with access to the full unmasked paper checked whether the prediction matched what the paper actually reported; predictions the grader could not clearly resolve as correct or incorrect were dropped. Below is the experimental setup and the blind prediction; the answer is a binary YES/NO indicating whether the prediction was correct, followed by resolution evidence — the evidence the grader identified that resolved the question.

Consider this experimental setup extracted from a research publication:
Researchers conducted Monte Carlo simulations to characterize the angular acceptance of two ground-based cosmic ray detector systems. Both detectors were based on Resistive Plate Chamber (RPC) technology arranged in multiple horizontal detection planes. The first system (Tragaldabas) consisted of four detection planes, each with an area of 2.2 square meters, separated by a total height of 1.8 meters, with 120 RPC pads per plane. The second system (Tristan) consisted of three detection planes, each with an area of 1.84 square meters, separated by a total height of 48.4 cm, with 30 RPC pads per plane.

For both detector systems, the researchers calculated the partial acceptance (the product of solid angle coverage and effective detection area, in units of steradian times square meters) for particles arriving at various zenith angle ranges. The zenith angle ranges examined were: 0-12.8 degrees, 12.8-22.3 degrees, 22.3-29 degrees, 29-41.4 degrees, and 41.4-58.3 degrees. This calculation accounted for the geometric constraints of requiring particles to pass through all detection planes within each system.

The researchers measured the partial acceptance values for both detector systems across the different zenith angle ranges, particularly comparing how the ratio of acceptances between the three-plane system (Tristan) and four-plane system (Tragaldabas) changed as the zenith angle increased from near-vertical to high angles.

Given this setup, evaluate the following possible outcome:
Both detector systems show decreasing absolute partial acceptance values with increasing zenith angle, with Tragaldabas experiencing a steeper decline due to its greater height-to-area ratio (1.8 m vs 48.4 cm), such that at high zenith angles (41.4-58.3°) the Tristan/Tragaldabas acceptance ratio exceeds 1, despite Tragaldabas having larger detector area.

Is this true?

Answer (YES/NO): NO